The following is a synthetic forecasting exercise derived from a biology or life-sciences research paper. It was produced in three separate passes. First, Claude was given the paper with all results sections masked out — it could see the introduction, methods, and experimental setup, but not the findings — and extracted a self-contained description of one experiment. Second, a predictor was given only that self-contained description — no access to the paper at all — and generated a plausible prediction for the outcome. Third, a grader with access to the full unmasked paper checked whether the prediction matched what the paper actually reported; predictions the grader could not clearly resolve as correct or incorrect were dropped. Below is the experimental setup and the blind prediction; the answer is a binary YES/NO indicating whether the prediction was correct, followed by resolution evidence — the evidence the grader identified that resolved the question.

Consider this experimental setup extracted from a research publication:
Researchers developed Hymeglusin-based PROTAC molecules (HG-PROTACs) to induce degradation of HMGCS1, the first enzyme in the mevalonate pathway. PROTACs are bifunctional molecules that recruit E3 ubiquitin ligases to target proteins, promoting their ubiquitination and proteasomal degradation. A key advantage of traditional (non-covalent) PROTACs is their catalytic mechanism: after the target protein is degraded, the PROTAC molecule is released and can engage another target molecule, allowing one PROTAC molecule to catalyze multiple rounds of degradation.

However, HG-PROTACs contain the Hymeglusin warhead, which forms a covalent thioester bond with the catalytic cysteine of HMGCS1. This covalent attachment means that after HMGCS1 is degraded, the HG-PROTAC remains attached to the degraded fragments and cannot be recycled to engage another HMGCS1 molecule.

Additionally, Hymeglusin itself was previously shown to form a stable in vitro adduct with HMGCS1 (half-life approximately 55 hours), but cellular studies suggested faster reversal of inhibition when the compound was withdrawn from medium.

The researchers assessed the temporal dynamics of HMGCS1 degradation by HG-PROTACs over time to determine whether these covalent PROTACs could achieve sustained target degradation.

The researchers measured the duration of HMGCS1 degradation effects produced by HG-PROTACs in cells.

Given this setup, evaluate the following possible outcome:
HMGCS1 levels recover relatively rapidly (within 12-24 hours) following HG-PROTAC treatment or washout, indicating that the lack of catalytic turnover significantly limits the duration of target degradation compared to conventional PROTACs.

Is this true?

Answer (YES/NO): NO